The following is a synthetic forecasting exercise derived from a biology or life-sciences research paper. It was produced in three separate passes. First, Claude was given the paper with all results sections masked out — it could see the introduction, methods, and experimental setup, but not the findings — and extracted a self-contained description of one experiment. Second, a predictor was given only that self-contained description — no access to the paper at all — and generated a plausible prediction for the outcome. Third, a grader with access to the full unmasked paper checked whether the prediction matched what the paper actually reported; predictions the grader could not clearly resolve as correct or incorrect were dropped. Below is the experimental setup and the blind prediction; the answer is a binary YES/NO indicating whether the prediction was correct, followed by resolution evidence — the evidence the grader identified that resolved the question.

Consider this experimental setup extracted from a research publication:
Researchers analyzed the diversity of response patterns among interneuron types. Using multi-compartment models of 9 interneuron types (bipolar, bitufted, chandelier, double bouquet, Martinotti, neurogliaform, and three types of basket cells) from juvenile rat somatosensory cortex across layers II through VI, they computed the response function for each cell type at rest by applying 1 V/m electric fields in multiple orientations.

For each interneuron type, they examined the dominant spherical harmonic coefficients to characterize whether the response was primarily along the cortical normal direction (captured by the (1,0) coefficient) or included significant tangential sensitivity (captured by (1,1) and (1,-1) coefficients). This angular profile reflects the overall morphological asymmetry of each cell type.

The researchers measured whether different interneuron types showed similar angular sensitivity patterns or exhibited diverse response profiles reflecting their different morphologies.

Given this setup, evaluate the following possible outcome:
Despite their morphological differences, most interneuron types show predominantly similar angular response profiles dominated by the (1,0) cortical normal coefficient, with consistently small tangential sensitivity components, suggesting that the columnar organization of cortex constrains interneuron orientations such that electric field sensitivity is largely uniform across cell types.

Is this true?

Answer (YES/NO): NO